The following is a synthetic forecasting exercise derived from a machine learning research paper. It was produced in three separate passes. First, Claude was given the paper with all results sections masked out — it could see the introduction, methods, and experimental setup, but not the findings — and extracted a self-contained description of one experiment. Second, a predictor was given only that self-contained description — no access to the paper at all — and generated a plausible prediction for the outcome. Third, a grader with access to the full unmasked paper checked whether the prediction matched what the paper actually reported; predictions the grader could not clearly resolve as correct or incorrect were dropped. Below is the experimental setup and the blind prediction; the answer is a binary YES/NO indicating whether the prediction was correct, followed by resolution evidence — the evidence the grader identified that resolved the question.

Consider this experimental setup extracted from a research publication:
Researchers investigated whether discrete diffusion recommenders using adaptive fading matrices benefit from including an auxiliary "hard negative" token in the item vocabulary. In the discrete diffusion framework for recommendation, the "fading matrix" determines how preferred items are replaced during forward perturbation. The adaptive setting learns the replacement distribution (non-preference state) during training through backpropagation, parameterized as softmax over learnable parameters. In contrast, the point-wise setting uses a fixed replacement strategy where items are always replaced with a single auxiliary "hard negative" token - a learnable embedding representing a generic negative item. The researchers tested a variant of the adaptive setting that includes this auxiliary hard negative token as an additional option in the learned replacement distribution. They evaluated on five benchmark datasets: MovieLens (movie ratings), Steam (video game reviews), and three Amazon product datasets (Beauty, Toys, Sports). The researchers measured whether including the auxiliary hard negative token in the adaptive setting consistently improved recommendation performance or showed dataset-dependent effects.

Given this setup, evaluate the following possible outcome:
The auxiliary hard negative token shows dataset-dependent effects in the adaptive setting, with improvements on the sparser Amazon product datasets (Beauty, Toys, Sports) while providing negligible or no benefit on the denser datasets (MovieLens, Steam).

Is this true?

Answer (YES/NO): NO